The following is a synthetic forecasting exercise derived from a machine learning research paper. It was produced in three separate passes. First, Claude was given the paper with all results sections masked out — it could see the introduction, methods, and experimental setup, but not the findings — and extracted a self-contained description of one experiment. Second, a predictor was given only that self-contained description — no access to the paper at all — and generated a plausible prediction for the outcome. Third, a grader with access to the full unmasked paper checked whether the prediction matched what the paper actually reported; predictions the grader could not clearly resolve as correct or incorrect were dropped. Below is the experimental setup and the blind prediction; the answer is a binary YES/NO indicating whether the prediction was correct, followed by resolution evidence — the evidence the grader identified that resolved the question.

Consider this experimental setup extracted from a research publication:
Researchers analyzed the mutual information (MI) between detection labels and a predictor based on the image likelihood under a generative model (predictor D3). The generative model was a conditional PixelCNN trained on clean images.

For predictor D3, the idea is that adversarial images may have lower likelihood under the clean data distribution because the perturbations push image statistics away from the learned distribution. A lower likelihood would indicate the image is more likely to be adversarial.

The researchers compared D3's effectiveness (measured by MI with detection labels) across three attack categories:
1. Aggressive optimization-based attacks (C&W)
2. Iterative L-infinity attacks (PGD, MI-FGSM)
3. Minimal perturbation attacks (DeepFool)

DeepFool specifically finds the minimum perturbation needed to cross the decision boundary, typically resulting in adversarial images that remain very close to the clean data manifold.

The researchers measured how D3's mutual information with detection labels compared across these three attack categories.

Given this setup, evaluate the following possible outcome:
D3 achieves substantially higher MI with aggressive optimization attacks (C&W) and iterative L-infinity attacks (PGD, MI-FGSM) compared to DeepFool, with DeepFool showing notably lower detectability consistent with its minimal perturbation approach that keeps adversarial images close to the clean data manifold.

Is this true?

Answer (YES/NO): YES